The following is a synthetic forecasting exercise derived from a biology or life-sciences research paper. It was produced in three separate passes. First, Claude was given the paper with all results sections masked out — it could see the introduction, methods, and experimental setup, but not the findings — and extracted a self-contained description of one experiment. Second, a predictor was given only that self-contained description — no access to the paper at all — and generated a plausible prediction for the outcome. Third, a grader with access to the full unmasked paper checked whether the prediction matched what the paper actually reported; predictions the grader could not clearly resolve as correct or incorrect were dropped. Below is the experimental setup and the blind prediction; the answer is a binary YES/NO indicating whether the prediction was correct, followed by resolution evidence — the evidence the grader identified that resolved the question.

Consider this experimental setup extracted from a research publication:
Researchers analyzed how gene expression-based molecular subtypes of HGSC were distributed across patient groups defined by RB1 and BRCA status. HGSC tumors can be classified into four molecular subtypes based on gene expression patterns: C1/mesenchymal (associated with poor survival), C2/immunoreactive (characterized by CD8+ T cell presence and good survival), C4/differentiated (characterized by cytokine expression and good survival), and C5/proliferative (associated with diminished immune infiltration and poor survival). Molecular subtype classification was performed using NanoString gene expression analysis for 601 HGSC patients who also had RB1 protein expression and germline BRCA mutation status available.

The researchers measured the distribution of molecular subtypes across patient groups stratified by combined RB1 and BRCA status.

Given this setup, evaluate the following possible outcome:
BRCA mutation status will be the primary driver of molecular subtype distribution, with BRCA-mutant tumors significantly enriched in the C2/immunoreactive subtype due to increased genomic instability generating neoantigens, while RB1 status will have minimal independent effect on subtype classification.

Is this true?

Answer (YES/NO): NO